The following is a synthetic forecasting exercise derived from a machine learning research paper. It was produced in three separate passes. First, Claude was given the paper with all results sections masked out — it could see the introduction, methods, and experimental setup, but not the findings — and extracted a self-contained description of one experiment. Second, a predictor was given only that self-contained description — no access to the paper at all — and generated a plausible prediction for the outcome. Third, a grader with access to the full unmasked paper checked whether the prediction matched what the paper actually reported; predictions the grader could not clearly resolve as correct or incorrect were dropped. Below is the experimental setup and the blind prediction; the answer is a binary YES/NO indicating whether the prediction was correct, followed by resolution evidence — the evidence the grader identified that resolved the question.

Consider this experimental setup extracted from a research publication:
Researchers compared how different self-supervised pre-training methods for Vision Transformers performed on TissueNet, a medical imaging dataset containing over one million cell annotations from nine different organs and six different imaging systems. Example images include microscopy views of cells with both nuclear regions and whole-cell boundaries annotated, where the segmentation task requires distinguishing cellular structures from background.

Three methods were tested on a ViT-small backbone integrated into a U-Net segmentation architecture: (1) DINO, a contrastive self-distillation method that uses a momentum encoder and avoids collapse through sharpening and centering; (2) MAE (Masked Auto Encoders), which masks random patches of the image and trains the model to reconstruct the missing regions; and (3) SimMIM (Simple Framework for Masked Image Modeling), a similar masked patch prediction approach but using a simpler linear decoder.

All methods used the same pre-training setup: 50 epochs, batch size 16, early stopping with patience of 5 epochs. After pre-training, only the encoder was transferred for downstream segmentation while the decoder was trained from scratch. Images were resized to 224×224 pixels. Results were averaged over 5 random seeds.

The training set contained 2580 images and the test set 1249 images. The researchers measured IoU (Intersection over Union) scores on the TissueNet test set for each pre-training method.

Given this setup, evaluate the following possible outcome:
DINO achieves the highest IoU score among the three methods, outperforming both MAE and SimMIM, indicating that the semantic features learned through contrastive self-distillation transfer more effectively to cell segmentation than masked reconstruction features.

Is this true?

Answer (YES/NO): NO